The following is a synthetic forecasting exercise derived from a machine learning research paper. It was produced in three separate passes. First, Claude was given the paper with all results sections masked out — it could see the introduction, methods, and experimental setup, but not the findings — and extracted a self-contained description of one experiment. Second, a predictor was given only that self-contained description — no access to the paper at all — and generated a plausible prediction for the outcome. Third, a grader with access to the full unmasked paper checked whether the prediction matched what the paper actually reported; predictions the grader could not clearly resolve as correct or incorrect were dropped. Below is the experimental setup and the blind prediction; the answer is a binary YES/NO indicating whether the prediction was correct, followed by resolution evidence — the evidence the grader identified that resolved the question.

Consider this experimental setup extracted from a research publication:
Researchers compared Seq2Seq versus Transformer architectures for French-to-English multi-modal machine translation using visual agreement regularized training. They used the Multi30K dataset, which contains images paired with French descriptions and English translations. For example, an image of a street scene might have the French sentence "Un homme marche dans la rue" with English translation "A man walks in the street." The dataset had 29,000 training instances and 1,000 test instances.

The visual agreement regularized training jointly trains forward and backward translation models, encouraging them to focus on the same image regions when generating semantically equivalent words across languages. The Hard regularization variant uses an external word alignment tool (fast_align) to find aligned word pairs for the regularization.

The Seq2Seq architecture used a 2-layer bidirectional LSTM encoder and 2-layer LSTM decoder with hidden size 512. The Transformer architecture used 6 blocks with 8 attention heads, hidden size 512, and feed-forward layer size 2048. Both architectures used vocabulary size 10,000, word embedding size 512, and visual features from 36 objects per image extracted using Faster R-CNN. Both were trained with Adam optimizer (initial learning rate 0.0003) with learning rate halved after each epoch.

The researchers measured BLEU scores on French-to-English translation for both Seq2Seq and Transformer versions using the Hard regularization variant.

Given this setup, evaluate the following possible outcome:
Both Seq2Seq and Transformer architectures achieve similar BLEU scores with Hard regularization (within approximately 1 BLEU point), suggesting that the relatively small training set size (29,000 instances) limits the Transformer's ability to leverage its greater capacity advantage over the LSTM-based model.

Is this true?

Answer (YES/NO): NO